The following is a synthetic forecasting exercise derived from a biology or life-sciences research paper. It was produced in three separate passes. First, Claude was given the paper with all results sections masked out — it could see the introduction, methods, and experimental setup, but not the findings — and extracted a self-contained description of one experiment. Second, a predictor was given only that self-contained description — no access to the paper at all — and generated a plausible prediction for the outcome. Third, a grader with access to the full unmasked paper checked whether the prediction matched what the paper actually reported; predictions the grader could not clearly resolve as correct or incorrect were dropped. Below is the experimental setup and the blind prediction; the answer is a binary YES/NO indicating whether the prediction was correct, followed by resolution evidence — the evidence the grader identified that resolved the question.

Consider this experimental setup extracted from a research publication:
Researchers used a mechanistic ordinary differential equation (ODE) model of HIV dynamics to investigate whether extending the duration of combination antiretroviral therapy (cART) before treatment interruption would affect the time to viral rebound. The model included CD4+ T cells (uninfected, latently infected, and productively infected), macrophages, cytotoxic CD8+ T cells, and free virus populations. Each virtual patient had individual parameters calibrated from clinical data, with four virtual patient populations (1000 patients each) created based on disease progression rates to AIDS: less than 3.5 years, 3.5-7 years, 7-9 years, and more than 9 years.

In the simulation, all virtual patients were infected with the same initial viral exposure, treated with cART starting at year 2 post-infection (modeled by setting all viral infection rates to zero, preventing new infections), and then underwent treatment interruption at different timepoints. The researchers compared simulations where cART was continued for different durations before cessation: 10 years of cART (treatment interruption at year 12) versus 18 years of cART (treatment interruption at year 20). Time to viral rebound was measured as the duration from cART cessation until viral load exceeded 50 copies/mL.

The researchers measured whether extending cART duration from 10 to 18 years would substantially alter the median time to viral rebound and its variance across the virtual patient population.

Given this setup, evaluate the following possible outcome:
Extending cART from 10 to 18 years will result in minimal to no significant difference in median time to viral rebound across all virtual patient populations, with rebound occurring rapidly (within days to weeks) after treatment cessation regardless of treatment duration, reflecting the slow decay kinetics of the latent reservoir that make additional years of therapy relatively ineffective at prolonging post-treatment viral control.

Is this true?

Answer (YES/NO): NO